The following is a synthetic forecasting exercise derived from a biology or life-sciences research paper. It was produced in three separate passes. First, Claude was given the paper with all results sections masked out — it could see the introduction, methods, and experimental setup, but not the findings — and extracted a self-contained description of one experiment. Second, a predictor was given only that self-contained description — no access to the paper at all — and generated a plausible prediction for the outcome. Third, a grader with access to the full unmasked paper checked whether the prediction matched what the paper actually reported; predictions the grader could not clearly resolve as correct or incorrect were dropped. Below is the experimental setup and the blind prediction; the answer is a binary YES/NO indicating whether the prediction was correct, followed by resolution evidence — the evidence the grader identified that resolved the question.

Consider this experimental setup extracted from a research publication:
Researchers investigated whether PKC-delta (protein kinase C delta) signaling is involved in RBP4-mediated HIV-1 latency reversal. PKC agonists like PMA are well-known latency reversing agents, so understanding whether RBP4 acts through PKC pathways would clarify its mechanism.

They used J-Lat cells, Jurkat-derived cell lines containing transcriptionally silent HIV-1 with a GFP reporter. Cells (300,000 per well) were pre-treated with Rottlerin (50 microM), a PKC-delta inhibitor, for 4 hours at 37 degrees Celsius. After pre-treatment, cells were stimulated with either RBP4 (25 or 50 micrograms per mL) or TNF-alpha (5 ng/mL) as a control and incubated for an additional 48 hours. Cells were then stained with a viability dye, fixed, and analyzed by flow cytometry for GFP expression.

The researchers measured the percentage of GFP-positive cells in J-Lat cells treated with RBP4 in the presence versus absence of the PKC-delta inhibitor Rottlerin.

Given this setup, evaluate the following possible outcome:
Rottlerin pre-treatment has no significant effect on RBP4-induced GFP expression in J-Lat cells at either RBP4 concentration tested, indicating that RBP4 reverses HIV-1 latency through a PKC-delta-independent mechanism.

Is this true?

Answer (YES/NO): YES